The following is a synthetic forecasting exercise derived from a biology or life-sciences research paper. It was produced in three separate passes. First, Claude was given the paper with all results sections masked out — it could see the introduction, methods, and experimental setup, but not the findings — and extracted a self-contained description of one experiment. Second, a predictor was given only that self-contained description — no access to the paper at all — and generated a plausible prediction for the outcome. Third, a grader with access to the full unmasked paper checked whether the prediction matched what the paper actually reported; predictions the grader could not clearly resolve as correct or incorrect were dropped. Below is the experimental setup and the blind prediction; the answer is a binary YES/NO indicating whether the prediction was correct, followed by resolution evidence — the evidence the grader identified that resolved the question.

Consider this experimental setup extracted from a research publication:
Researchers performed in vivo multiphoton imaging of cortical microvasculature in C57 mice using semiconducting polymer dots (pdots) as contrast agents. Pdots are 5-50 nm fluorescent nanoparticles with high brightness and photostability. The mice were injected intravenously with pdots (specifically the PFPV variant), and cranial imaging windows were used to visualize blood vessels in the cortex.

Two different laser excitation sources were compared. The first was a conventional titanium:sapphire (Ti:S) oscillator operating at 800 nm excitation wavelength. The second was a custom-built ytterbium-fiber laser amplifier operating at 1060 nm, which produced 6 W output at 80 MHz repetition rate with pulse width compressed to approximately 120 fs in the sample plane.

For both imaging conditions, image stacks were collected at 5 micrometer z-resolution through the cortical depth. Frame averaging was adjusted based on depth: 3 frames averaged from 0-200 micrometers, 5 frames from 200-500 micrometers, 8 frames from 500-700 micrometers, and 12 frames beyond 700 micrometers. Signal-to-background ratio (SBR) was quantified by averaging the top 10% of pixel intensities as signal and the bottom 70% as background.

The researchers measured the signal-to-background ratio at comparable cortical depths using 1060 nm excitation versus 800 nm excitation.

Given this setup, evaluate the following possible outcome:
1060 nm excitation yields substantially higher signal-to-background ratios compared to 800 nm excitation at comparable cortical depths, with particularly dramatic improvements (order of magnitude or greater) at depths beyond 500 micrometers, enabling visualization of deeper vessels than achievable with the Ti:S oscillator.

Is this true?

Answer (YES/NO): NO